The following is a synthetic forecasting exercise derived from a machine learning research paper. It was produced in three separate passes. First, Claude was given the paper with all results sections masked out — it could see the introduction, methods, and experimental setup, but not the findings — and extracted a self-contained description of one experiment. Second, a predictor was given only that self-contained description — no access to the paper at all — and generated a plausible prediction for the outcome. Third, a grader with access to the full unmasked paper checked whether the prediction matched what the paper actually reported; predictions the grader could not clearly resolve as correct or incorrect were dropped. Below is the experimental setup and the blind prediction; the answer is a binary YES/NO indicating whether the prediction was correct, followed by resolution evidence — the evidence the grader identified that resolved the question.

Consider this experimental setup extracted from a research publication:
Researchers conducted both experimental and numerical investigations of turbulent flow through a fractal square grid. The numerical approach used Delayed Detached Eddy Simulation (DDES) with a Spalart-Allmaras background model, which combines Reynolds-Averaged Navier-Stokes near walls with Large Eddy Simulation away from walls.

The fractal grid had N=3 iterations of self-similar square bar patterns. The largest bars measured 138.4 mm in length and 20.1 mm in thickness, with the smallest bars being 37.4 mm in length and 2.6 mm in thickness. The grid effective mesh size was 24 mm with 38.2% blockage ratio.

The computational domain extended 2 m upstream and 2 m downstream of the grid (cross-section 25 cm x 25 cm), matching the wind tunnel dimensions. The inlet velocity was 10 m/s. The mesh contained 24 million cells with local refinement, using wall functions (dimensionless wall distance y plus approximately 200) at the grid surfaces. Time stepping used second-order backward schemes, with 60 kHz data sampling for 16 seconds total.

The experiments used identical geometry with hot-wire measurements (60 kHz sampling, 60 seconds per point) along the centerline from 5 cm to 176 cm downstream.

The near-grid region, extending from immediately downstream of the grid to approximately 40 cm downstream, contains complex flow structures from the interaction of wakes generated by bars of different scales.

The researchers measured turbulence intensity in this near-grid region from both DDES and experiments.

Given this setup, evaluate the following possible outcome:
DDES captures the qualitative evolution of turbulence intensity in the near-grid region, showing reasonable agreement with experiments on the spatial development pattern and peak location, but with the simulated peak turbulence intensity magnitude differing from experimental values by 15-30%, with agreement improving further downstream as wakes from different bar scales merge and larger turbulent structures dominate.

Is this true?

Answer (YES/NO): NO